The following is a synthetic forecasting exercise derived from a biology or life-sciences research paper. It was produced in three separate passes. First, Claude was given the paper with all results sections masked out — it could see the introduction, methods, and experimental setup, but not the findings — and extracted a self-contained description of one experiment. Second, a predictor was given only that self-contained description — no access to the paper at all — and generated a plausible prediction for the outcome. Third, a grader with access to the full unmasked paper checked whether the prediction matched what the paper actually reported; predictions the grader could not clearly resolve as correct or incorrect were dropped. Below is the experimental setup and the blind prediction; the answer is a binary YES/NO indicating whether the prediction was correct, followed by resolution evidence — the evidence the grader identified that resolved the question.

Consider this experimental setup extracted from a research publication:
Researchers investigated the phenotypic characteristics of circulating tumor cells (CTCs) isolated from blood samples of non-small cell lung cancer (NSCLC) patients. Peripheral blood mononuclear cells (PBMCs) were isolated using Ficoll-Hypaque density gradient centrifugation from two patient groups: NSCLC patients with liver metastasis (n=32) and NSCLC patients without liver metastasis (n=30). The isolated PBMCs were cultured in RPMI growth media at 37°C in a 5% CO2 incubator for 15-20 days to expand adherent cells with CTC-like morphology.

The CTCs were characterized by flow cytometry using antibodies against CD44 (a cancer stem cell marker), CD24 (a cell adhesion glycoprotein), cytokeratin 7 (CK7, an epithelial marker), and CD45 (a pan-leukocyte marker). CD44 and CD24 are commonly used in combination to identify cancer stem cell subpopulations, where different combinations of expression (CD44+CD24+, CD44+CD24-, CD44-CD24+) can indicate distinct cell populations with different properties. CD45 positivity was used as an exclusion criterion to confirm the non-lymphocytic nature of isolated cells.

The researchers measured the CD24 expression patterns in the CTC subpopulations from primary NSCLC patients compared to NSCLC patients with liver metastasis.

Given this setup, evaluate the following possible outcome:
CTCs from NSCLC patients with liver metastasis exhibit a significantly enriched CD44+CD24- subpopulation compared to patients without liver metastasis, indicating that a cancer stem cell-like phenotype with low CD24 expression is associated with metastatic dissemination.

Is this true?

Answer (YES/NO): NO